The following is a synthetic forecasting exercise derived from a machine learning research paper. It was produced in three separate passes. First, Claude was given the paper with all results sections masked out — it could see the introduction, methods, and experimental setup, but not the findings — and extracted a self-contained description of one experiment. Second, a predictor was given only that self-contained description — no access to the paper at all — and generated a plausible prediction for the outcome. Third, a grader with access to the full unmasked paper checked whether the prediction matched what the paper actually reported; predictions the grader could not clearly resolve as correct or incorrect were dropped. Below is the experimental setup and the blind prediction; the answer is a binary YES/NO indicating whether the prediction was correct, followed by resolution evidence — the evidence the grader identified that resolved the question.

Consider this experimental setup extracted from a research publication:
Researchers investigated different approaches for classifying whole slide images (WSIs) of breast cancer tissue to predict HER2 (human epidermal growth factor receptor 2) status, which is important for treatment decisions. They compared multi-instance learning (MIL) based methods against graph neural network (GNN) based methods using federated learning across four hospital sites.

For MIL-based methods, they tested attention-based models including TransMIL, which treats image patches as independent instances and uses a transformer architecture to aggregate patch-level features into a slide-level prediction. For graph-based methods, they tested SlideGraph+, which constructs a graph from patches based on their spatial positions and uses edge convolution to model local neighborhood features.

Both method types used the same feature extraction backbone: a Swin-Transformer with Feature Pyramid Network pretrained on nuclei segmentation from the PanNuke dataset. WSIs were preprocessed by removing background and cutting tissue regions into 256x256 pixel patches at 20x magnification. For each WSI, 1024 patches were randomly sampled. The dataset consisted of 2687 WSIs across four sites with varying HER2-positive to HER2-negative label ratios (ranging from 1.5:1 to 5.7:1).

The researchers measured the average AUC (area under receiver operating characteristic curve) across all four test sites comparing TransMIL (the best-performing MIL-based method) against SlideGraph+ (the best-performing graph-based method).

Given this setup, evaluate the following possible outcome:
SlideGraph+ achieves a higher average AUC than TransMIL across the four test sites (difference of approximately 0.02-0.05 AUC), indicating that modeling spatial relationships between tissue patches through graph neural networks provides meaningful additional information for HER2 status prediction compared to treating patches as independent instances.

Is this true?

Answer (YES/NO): NO